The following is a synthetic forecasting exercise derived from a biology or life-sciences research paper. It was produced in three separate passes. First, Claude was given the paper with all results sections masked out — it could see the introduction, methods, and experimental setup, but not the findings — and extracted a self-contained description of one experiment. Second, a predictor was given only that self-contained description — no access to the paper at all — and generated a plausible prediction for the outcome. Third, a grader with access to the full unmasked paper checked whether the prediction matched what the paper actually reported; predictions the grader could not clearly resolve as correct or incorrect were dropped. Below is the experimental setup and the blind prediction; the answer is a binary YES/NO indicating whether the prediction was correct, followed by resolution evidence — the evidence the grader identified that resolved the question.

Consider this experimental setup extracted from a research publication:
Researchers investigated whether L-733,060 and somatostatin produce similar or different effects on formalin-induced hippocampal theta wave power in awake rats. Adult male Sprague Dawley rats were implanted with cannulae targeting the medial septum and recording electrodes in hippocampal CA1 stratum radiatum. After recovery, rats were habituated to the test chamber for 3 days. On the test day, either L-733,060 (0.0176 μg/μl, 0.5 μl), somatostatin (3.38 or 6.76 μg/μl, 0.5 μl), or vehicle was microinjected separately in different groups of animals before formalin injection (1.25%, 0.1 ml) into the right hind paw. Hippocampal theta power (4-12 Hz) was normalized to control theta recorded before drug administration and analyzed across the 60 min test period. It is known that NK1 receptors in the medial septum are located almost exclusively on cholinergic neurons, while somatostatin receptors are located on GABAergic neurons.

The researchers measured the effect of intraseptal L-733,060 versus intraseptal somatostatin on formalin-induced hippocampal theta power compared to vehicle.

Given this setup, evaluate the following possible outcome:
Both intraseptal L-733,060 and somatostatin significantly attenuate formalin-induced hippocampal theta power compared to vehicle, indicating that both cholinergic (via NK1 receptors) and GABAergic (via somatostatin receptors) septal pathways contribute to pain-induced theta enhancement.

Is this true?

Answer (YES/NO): YES